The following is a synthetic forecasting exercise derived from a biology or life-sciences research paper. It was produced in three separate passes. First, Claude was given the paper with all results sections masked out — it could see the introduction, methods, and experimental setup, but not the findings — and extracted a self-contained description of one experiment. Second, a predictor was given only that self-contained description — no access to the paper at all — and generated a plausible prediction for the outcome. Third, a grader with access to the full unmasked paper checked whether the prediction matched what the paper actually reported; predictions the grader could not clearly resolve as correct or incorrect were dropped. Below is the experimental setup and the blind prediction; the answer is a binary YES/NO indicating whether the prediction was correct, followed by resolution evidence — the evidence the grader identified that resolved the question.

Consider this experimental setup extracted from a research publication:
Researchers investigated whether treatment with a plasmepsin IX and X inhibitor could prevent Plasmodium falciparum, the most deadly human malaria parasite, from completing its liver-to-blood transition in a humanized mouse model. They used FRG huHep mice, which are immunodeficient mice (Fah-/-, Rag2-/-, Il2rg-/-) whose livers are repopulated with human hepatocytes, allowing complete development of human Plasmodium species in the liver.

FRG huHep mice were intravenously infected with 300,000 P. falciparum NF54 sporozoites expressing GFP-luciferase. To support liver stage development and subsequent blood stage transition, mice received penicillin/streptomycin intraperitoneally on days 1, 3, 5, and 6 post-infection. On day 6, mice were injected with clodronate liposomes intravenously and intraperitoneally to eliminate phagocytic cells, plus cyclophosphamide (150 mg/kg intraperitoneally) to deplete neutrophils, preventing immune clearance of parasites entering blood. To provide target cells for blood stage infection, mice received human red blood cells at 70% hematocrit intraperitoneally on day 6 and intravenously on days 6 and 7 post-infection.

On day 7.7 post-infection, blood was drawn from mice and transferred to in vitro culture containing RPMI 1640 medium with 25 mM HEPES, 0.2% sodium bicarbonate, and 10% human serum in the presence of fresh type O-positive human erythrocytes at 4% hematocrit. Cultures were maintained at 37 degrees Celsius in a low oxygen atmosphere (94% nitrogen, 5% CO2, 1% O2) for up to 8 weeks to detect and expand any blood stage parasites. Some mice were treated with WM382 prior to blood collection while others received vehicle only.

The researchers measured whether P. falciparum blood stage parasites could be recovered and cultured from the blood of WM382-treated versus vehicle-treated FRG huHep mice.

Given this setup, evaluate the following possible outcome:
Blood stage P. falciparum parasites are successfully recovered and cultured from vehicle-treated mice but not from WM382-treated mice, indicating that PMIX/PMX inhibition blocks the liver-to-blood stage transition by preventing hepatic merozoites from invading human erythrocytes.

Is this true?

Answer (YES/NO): YES